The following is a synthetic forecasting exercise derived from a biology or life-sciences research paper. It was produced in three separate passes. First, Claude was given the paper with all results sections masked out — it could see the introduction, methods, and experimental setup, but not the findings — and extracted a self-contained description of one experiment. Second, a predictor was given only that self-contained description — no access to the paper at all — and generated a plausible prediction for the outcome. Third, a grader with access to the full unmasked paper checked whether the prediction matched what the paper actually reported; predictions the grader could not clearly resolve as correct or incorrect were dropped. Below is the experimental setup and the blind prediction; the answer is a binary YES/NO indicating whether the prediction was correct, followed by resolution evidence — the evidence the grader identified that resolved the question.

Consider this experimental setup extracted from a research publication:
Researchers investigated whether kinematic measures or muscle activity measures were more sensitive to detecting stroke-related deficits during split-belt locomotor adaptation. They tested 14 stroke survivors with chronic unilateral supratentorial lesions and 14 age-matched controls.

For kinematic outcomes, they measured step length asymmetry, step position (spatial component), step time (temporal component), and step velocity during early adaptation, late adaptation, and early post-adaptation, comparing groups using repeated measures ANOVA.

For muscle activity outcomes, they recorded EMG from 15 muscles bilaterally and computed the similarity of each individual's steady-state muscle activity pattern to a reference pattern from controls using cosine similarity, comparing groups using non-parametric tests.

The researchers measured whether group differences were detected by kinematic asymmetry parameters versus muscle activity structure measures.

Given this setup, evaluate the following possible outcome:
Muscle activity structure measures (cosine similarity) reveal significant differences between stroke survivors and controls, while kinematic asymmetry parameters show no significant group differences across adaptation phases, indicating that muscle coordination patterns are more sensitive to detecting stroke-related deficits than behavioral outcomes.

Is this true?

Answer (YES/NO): YES